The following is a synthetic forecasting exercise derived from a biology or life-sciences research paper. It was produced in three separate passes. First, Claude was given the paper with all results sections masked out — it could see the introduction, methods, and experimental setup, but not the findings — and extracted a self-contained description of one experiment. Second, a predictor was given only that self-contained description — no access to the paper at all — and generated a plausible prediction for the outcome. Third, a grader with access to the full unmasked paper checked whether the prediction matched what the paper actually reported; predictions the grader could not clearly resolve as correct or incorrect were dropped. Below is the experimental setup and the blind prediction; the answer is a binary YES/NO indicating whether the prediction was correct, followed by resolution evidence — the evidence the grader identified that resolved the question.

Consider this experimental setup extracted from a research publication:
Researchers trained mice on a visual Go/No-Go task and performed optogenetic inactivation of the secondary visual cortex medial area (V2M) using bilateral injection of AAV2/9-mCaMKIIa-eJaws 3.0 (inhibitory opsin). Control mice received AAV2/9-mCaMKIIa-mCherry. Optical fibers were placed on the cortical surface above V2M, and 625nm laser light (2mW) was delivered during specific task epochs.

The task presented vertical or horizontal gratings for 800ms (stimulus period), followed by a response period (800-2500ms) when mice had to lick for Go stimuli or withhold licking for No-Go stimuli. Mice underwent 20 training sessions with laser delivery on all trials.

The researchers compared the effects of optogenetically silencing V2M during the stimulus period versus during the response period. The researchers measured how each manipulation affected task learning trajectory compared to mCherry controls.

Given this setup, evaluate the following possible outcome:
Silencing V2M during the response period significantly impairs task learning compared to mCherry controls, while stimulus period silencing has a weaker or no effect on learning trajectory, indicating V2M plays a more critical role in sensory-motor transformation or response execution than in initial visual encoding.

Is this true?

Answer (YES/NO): NO